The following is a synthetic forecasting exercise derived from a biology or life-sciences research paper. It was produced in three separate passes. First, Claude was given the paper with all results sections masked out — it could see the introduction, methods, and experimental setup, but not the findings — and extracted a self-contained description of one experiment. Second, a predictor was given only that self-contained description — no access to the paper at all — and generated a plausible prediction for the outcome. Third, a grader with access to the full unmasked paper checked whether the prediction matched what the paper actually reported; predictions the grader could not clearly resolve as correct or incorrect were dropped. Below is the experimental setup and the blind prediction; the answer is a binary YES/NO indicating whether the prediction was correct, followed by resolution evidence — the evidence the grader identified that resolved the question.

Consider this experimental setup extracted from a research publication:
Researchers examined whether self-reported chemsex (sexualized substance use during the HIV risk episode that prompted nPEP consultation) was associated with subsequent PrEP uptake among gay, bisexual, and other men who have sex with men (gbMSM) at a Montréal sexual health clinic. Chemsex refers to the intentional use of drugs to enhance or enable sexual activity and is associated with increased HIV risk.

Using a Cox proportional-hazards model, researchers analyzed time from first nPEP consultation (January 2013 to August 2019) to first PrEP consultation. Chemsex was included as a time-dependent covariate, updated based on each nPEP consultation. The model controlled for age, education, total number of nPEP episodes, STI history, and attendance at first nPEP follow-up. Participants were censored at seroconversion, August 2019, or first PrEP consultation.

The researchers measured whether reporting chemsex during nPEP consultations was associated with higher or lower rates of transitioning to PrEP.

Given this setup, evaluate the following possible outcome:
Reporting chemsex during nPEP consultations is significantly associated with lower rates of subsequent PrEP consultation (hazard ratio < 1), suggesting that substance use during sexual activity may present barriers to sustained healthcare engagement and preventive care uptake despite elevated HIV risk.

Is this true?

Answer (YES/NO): NO